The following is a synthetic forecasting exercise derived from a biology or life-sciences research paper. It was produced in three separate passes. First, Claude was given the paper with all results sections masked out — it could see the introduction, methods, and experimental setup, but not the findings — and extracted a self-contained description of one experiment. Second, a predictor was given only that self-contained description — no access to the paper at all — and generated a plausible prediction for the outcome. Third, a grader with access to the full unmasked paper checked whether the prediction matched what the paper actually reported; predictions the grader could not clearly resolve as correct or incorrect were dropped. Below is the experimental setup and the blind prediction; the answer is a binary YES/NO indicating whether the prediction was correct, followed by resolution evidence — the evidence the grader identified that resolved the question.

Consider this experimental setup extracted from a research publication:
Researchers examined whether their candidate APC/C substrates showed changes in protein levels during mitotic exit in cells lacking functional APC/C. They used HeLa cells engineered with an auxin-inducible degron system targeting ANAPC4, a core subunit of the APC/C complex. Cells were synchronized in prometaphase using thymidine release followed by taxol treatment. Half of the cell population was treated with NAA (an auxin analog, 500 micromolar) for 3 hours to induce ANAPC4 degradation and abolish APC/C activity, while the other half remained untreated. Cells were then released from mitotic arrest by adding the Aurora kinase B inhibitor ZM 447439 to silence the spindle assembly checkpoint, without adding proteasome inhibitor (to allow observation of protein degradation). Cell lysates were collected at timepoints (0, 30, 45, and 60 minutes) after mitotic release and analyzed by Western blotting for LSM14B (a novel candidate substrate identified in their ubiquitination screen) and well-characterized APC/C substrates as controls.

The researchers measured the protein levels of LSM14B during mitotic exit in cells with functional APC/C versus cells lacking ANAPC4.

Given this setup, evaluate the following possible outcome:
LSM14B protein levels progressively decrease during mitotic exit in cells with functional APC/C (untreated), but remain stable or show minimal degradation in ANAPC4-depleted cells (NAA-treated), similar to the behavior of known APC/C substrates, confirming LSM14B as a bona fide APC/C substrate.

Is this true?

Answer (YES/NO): NO